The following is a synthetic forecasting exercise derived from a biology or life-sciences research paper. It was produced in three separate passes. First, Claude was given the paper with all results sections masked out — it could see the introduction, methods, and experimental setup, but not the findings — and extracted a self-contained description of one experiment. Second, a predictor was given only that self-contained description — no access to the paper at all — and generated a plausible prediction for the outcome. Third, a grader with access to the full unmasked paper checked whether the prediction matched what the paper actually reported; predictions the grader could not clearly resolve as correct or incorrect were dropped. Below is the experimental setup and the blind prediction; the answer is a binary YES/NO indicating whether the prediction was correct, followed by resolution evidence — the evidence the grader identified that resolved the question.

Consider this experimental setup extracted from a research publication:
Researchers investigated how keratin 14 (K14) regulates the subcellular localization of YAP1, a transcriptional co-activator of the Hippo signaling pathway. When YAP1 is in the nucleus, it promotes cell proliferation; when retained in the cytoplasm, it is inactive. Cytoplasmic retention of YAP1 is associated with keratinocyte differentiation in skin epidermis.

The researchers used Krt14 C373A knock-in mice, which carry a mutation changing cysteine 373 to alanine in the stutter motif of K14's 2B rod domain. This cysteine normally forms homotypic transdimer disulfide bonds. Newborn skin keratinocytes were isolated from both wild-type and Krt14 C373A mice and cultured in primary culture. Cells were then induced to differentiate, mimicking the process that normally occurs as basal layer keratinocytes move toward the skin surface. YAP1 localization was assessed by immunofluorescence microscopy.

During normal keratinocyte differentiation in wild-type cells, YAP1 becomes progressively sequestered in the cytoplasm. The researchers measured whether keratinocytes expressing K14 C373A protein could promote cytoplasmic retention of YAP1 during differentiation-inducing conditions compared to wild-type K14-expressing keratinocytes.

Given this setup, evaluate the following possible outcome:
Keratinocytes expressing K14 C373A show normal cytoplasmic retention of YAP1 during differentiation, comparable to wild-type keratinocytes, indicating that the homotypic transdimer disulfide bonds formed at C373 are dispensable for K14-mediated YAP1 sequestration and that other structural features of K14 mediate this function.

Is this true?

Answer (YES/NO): NO